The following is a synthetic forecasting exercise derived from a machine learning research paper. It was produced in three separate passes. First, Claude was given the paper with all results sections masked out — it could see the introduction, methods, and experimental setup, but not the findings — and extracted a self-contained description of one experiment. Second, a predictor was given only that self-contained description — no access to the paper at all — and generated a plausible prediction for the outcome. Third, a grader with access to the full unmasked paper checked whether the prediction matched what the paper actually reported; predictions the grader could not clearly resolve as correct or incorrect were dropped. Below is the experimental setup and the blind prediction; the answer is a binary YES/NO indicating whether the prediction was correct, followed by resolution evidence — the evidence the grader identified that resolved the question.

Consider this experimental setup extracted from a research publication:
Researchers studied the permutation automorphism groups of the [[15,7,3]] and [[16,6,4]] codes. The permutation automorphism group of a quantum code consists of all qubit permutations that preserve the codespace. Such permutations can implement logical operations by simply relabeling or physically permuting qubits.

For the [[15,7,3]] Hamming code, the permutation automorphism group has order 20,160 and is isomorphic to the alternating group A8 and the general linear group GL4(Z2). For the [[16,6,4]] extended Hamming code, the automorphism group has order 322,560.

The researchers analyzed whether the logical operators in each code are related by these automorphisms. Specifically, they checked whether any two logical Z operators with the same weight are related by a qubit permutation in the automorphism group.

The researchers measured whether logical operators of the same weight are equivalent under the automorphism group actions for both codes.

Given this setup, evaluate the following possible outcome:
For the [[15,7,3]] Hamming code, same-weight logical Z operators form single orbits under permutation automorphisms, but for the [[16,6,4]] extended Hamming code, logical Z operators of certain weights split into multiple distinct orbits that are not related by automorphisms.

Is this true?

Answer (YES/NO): NO